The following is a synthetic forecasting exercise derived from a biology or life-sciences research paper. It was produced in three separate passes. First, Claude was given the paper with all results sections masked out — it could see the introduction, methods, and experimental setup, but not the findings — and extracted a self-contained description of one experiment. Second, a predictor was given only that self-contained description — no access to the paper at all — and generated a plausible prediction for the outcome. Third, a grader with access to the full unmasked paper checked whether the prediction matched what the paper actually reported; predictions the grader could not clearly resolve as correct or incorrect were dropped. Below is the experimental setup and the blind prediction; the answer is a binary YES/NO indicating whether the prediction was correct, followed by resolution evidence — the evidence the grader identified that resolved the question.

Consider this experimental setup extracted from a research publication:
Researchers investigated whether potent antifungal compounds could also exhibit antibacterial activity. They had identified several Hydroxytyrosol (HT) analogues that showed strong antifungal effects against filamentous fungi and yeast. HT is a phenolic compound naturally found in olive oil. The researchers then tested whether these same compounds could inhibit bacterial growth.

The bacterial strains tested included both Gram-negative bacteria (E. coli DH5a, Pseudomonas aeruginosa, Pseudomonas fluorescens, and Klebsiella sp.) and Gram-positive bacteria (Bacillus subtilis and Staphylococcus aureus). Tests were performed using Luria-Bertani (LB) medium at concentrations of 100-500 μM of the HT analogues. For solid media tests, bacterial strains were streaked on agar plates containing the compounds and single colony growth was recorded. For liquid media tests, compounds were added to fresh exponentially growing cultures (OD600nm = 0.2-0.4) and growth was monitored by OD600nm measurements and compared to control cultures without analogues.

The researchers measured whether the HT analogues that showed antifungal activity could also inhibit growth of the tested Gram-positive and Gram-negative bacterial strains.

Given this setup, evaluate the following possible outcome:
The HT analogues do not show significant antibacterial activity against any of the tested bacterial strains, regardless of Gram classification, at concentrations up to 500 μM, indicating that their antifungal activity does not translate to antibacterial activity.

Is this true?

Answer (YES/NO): NO